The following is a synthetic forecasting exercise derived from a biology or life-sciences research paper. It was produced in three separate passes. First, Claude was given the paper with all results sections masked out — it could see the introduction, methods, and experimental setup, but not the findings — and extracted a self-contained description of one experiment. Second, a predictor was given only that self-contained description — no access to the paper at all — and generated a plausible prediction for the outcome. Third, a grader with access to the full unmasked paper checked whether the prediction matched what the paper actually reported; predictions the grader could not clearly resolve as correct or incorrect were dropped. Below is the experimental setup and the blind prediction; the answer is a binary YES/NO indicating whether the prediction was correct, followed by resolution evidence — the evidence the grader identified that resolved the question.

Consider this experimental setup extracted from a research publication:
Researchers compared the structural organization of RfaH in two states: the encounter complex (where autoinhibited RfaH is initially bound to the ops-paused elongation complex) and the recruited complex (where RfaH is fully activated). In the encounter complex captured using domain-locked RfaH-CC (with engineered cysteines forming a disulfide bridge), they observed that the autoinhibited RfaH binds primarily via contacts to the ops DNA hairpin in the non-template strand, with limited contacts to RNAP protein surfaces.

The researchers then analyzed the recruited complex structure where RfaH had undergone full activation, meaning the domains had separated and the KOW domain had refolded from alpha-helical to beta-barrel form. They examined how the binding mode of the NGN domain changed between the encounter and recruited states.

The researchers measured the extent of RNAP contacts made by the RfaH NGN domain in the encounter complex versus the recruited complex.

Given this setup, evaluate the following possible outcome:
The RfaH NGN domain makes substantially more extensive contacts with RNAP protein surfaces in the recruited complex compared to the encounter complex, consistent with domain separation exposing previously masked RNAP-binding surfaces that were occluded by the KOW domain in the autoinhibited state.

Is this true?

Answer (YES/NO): YES